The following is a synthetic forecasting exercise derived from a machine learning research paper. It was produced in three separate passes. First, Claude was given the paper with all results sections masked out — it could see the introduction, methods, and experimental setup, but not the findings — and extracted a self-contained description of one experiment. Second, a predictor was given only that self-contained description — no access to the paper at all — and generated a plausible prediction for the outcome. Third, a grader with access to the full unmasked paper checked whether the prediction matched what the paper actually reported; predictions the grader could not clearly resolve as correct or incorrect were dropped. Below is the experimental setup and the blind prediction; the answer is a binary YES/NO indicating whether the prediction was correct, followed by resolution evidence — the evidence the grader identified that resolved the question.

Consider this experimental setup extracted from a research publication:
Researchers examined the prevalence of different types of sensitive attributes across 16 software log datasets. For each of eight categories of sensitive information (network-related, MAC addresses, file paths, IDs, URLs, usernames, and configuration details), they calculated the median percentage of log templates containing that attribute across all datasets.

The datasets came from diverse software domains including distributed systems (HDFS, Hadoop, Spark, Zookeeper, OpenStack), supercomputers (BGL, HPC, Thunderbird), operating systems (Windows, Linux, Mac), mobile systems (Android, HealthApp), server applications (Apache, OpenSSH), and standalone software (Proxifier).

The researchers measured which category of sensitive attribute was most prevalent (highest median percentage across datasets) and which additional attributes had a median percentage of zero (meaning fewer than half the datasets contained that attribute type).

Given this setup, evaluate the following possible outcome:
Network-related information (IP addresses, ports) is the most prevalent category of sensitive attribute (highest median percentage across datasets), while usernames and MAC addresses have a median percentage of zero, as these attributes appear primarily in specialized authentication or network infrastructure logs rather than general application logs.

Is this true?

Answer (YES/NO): YES